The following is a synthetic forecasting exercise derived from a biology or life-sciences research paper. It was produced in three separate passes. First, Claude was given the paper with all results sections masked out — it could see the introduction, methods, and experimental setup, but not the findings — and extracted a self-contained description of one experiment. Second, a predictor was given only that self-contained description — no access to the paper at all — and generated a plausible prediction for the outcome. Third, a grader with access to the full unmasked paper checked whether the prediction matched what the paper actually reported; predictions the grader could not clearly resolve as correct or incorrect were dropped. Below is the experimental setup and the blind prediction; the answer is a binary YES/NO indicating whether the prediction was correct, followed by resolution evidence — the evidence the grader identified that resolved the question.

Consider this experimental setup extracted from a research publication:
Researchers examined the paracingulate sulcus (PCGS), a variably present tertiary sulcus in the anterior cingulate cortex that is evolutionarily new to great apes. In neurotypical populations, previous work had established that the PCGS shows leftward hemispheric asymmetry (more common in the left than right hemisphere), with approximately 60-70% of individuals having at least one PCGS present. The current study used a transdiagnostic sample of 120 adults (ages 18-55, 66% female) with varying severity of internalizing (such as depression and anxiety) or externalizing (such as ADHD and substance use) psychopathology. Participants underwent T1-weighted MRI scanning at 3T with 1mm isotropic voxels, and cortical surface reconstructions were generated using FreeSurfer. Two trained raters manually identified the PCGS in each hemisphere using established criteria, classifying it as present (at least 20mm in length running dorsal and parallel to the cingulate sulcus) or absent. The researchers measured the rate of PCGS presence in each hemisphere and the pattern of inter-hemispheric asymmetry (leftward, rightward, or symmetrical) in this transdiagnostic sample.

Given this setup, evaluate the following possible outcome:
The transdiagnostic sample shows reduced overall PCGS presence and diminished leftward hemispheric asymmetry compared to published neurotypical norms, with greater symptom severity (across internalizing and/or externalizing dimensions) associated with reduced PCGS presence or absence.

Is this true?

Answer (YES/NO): NO